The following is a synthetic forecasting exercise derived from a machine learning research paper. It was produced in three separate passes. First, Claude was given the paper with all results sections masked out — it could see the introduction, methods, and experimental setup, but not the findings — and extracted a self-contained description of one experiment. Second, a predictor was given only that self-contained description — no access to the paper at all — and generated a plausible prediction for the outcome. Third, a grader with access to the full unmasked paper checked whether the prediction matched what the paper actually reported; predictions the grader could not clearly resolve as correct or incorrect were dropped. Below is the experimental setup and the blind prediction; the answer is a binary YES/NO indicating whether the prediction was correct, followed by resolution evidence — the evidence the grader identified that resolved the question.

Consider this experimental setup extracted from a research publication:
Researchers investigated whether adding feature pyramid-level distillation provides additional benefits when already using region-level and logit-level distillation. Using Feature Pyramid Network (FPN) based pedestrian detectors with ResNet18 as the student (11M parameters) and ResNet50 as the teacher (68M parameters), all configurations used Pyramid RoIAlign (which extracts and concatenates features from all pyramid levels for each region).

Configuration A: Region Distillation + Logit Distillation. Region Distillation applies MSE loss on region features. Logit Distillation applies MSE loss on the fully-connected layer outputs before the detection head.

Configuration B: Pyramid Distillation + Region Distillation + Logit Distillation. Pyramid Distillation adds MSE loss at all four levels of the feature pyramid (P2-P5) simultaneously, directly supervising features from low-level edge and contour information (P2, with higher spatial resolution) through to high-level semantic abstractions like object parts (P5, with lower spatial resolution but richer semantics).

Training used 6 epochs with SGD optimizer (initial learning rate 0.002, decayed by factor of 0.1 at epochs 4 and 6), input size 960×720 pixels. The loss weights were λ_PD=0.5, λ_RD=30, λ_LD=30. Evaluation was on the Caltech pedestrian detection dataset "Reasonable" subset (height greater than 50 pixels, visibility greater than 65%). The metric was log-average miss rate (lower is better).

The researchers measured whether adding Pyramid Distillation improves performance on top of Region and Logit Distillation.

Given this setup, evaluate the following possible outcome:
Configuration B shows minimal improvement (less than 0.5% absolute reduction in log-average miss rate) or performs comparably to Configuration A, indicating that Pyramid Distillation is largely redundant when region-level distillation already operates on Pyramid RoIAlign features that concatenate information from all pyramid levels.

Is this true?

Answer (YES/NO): NO